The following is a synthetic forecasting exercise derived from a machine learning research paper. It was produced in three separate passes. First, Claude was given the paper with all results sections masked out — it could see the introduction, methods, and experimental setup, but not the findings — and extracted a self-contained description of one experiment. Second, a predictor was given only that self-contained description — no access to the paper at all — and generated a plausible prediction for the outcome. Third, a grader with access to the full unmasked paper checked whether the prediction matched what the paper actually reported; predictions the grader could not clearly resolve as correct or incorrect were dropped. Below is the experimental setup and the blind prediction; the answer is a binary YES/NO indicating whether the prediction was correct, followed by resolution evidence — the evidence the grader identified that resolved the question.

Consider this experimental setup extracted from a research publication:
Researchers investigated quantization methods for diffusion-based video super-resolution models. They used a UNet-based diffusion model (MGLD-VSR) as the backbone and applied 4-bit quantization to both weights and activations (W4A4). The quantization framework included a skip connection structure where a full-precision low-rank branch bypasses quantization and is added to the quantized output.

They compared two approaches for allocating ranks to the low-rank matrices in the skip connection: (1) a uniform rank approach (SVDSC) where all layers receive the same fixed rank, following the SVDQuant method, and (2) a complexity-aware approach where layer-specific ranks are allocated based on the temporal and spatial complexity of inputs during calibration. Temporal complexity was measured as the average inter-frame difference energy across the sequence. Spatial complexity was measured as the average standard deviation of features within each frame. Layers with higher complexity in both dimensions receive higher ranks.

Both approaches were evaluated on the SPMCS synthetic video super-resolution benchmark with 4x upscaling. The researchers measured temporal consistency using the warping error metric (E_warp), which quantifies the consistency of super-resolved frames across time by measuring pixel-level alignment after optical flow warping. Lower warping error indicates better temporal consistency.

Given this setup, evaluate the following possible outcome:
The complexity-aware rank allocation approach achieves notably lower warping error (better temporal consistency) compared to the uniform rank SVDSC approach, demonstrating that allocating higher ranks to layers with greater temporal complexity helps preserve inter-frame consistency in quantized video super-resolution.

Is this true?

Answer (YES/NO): YES